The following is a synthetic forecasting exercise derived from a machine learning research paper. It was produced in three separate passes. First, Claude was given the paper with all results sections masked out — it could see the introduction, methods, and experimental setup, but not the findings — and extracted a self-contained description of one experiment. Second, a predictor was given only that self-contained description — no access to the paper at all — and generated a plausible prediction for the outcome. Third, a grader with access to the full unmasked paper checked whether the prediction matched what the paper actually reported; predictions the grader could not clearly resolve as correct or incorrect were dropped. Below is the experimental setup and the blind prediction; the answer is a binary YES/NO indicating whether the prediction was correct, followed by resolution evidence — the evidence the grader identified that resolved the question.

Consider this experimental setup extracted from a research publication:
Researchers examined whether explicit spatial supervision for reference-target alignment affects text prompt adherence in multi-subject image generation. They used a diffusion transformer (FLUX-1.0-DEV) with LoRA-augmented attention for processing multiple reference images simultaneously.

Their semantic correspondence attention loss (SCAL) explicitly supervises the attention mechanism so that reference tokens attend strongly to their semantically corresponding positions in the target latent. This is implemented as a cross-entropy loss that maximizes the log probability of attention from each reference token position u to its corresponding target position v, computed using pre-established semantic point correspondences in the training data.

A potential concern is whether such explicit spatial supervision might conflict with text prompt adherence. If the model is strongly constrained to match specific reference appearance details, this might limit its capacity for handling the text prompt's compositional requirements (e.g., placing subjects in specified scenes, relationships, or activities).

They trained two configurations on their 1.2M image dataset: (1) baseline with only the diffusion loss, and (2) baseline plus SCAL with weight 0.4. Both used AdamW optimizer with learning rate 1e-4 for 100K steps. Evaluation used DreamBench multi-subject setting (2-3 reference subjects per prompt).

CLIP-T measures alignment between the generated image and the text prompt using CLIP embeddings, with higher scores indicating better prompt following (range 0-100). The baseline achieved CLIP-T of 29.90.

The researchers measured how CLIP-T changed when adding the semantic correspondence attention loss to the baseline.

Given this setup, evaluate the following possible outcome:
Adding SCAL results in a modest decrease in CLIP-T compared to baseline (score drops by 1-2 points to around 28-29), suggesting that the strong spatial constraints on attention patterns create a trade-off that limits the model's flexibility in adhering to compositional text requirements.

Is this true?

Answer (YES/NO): NO